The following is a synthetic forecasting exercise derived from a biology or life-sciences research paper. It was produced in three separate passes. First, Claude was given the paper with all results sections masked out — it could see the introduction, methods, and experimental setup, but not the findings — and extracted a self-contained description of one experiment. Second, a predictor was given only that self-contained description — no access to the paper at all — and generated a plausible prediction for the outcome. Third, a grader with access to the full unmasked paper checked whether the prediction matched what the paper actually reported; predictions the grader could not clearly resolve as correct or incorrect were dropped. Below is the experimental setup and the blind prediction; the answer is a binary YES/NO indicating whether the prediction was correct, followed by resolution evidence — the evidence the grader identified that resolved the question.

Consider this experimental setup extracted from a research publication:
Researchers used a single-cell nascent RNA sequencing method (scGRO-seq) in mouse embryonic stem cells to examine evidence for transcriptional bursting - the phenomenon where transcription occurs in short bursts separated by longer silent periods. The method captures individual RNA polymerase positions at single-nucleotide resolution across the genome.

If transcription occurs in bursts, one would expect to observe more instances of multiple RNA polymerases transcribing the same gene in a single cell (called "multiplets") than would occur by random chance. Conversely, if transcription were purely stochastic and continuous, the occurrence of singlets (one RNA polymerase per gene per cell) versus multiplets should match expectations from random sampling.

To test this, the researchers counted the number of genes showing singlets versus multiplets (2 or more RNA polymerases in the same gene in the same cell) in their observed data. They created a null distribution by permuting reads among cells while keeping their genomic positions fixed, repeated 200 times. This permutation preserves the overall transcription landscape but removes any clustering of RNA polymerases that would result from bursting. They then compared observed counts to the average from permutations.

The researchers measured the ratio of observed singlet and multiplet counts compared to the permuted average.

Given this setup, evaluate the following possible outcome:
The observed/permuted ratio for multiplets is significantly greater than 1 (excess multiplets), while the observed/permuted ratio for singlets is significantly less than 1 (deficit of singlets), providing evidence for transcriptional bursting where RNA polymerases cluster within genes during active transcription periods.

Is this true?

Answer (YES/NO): YES